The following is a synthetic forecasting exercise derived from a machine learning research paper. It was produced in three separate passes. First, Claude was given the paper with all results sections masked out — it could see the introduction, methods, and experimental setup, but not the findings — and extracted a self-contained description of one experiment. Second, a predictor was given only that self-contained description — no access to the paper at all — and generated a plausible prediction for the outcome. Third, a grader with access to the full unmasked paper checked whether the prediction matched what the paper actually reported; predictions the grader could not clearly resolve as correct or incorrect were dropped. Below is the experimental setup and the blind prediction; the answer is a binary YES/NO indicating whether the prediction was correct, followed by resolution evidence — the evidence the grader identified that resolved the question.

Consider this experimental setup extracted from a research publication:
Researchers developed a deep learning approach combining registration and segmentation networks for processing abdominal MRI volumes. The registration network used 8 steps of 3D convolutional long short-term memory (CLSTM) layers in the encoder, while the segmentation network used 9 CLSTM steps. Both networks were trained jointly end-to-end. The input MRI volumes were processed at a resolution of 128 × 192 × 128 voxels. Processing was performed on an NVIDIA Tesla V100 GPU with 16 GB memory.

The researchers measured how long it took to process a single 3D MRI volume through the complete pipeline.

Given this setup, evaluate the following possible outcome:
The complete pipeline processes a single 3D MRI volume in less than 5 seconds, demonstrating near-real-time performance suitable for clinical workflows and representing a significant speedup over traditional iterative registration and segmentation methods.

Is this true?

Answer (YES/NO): YES